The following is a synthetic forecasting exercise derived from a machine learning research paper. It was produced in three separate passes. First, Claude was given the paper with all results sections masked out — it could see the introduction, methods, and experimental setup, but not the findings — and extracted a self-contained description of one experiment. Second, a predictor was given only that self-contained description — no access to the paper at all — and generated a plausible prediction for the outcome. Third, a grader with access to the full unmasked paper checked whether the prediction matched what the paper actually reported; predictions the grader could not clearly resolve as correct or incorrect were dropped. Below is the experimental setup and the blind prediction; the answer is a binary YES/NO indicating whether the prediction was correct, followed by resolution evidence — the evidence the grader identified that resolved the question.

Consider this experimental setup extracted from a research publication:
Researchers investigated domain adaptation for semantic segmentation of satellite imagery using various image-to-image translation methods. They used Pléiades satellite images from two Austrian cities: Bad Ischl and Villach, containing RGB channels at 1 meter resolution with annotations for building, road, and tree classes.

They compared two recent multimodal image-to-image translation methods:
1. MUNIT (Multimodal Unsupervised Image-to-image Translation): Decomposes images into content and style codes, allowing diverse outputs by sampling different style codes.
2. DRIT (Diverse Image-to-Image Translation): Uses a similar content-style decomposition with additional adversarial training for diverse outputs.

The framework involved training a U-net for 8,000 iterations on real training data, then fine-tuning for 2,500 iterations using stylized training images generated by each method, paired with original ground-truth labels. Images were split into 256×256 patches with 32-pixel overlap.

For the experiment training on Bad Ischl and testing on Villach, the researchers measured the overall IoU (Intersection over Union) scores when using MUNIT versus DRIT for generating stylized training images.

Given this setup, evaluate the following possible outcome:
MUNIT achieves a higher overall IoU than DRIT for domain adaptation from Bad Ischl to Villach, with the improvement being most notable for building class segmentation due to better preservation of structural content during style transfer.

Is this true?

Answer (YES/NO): NO